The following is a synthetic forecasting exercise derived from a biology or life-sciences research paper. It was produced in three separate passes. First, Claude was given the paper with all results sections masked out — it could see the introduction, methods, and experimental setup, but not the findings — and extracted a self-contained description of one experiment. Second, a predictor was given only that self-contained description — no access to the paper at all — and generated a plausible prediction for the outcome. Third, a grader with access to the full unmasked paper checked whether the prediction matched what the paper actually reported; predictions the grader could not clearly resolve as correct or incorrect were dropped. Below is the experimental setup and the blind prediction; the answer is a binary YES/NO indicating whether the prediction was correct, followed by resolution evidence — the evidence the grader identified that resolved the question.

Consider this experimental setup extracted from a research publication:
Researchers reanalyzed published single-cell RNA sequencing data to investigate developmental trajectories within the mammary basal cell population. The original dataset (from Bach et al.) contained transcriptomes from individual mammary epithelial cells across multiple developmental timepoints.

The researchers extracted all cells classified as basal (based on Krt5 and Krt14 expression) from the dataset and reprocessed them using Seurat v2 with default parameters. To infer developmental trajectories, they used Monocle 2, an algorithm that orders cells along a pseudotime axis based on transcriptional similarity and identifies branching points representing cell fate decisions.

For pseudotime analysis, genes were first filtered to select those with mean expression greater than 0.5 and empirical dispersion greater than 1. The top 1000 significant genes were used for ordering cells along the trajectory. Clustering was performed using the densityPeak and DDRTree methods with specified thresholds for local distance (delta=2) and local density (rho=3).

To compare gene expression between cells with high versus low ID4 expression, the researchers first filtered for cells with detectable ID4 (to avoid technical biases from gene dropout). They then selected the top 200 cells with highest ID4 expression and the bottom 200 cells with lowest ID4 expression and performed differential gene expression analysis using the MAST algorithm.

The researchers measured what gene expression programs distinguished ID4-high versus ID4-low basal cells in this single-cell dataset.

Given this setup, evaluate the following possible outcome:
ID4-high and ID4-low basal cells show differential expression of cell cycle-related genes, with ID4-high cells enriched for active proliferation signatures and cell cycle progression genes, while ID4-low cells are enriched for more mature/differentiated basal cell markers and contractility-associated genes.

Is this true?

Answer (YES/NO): NO